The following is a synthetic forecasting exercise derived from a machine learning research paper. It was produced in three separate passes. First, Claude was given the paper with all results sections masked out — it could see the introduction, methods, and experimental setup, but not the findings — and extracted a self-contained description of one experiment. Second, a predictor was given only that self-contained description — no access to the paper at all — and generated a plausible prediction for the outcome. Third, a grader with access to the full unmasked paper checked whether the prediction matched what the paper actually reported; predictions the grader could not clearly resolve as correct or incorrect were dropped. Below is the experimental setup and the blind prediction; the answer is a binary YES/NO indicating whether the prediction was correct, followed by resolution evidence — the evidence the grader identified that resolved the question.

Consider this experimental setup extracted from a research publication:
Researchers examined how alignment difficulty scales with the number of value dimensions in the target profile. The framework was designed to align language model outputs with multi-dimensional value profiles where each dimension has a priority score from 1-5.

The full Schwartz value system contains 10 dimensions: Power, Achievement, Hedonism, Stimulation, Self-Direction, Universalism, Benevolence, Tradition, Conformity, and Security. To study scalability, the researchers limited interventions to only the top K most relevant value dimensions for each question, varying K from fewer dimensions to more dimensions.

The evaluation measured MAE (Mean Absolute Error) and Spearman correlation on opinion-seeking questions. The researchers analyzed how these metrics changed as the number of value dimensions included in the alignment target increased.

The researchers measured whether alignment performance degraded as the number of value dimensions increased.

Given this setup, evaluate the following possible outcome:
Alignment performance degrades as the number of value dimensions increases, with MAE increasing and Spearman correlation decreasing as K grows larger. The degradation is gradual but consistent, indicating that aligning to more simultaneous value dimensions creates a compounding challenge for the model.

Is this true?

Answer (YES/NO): NO